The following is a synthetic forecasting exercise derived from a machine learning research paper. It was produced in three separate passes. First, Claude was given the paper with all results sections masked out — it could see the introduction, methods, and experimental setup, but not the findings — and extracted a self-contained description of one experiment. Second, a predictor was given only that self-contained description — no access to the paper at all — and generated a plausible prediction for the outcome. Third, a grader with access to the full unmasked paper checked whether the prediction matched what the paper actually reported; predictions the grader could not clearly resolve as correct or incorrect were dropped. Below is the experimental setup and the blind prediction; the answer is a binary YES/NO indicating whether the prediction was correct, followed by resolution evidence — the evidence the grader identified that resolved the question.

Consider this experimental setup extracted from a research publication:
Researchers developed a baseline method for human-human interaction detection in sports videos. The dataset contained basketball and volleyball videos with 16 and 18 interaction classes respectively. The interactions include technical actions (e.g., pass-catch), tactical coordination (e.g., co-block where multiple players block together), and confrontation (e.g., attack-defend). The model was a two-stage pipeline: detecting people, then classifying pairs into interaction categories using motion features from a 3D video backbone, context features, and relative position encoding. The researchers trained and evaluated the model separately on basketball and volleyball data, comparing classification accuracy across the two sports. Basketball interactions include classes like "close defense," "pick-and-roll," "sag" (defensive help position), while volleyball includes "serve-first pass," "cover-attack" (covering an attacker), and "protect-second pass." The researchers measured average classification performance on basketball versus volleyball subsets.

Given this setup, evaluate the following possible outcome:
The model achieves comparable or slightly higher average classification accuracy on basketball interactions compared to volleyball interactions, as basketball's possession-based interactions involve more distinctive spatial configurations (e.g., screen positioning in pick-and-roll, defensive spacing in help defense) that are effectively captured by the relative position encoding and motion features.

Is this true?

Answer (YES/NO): NO